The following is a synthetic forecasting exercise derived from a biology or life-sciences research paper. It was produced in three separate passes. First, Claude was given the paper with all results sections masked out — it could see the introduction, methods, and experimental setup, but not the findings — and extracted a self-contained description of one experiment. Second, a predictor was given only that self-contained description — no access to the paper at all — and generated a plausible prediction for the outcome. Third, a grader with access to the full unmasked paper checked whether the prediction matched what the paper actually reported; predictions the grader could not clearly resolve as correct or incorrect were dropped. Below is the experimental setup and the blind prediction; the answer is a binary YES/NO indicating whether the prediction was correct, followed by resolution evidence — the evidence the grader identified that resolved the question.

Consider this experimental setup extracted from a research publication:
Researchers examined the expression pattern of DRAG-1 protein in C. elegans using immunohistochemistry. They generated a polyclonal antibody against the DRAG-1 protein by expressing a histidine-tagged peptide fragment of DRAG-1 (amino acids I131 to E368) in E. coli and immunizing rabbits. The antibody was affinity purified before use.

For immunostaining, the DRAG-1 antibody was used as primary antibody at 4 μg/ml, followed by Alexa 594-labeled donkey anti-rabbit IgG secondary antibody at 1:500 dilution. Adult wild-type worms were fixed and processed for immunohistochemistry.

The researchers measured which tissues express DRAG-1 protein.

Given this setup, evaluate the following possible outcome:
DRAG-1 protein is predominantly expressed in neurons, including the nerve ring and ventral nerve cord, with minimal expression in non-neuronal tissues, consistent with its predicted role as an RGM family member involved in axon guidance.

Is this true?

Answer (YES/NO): NO